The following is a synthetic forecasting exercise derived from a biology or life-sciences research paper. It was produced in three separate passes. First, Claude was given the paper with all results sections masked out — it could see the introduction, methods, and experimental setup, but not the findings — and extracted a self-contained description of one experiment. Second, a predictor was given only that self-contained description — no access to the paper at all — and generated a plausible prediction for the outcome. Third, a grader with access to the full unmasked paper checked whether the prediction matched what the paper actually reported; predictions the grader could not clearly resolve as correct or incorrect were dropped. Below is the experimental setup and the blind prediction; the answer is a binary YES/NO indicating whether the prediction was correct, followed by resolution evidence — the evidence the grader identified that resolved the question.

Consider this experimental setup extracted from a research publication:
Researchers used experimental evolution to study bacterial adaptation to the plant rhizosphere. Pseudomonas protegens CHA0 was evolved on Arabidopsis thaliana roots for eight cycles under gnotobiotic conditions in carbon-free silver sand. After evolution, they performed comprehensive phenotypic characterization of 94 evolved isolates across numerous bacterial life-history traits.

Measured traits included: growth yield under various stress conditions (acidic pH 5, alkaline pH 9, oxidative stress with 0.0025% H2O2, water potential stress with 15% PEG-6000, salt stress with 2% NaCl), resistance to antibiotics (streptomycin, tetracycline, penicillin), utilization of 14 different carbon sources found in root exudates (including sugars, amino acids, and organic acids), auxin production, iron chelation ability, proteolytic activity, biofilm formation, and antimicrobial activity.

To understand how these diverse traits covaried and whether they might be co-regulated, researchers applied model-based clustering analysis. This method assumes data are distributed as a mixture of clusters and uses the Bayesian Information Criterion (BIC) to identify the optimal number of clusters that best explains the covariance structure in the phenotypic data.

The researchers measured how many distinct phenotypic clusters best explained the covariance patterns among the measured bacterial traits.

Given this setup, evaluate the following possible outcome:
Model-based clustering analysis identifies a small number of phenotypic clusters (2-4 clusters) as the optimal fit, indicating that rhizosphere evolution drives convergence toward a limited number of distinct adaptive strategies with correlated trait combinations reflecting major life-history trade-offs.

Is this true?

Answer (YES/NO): YES